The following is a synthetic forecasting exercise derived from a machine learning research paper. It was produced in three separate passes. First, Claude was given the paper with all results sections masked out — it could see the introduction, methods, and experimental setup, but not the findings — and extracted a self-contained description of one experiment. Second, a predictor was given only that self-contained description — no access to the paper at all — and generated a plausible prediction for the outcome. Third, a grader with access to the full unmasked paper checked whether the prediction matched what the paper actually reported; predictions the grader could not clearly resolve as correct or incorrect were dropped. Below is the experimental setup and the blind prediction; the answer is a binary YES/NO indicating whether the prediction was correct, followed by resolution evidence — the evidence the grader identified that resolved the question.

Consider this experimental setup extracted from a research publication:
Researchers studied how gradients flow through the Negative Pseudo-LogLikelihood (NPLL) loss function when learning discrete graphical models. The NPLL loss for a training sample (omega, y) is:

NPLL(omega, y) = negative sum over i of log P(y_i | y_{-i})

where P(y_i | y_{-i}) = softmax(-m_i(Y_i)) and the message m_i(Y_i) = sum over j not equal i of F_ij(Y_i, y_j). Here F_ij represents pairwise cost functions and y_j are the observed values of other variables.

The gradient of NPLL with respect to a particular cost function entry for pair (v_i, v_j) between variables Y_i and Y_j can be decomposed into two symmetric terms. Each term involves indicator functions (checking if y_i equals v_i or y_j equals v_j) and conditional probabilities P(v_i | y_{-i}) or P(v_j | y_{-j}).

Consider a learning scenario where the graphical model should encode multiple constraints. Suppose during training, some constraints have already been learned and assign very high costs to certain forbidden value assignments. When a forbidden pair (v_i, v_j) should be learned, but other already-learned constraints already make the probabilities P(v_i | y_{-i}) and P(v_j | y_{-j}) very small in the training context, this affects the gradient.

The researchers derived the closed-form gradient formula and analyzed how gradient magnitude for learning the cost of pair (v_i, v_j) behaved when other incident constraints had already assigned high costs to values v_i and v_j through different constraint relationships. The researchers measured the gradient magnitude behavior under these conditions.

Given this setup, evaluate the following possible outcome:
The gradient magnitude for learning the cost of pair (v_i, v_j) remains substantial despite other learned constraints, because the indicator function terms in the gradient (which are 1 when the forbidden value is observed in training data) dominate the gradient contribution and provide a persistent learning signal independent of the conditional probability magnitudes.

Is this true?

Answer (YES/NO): NO